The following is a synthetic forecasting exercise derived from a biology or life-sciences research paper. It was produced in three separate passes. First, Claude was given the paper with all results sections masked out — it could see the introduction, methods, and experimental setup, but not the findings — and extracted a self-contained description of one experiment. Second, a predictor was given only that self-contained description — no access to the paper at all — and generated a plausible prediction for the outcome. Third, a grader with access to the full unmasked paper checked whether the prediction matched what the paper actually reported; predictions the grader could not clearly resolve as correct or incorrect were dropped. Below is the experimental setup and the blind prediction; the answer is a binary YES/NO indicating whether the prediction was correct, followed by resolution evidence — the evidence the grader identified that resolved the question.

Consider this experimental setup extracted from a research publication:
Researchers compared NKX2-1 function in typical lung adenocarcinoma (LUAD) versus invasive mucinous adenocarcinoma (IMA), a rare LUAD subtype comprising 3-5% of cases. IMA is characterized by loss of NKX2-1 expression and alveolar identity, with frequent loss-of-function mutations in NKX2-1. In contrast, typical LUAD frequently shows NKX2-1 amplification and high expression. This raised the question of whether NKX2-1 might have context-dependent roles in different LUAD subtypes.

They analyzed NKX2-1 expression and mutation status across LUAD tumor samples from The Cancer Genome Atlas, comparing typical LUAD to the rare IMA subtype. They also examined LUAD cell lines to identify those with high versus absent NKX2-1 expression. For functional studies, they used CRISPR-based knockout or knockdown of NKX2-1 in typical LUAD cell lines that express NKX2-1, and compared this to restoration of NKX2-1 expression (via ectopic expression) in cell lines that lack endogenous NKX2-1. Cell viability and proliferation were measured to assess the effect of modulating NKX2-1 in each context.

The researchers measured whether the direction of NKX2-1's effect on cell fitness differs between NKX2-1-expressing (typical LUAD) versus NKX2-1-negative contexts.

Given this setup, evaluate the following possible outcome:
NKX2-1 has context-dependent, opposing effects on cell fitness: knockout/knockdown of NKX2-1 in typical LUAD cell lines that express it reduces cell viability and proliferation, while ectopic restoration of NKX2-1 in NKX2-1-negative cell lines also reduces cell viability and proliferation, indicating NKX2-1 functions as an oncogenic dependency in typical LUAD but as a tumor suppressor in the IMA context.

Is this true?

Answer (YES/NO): NO